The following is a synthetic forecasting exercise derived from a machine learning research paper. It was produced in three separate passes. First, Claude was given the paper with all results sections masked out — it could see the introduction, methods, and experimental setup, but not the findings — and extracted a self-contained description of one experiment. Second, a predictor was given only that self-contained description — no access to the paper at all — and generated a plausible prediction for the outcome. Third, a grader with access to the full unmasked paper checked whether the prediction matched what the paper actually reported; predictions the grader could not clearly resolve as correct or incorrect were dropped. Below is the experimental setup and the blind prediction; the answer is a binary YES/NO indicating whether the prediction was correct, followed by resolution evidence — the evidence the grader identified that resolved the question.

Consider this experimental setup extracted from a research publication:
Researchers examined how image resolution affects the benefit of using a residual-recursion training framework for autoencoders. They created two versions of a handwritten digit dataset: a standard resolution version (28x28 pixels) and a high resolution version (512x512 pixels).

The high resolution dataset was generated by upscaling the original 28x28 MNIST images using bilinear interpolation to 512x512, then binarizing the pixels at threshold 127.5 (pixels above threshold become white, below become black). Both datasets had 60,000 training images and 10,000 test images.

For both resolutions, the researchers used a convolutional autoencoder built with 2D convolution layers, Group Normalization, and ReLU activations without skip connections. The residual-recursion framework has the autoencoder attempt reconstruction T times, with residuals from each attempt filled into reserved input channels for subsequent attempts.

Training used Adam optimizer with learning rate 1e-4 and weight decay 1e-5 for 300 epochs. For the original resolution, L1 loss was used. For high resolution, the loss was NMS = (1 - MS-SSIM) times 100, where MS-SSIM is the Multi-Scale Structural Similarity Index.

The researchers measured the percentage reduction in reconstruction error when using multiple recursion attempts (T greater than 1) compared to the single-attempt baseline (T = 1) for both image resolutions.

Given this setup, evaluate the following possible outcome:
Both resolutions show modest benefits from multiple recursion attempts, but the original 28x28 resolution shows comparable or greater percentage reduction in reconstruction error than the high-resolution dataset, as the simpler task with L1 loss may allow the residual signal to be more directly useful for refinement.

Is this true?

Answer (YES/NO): NO